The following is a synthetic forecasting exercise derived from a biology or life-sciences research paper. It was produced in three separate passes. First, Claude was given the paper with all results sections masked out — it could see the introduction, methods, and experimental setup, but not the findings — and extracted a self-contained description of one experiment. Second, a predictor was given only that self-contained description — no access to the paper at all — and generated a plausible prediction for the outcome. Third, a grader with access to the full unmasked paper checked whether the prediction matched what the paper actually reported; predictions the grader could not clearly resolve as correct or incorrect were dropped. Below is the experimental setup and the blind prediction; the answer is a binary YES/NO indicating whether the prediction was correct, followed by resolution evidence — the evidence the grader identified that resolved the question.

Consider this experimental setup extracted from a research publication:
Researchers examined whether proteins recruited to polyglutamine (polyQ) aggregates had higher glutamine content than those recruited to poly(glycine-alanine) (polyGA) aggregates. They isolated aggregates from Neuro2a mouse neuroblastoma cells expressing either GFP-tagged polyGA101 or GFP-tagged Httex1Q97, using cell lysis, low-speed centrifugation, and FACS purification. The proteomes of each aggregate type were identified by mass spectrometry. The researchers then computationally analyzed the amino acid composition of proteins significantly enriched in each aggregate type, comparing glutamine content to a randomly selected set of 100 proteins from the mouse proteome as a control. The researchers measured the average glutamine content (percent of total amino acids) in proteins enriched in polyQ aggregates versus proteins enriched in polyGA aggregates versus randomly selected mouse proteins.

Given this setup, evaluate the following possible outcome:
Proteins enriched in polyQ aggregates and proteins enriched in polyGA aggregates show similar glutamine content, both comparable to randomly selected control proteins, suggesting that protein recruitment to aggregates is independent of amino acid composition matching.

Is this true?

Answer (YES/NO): NO